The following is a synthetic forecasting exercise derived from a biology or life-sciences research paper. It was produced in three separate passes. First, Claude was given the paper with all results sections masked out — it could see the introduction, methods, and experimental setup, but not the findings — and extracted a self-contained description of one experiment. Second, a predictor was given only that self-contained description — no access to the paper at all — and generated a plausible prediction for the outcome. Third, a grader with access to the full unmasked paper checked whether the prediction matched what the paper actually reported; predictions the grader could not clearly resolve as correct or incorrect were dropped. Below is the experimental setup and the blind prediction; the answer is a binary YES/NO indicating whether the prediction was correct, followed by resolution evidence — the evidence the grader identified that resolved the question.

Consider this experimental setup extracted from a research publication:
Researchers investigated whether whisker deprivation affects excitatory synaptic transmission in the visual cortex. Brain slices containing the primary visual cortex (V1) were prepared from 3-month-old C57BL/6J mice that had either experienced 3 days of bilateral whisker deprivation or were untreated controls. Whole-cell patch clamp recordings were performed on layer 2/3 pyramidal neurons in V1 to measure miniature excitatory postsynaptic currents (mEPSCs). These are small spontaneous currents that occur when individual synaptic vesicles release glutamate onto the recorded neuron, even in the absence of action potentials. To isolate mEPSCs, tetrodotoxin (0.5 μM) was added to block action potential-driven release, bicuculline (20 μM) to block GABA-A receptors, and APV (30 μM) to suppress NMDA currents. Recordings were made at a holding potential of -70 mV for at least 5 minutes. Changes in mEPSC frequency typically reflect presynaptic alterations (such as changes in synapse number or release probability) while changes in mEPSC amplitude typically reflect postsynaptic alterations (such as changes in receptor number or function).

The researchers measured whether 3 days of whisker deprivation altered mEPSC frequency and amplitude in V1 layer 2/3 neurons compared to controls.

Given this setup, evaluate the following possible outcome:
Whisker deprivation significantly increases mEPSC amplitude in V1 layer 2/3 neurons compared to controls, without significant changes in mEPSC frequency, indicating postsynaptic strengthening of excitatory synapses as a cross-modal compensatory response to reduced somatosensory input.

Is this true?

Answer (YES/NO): NO